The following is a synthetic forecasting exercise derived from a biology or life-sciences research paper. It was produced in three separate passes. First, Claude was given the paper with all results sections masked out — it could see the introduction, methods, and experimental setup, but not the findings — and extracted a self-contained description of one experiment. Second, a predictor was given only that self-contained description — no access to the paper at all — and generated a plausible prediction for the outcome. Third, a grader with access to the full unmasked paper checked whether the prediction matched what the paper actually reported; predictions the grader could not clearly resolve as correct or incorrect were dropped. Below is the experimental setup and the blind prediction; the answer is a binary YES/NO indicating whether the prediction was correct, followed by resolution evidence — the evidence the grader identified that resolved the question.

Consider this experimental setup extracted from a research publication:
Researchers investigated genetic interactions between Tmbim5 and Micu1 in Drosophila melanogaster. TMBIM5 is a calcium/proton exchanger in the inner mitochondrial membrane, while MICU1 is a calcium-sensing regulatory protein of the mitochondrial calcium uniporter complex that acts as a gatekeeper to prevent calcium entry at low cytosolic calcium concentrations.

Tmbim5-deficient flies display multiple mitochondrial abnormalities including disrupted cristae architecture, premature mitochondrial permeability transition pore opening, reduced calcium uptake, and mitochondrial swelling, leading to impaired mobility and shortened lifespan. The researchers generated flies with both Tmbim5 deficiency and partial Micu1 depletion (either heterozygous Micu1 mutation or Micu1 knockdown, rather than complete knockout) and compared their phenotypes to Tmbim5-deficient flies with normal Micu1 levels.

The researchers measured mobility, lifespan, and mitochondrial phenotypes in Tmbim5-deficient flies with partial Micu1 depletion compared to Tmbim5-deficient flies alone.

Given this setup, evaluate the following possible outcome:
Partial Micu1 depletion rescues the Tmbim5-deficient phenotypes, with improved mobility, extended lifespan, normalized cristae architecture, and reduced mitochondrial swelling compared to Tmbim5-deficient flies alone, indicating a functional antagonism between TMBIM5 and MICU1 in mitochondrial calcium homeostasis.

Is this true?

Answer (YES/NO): YES